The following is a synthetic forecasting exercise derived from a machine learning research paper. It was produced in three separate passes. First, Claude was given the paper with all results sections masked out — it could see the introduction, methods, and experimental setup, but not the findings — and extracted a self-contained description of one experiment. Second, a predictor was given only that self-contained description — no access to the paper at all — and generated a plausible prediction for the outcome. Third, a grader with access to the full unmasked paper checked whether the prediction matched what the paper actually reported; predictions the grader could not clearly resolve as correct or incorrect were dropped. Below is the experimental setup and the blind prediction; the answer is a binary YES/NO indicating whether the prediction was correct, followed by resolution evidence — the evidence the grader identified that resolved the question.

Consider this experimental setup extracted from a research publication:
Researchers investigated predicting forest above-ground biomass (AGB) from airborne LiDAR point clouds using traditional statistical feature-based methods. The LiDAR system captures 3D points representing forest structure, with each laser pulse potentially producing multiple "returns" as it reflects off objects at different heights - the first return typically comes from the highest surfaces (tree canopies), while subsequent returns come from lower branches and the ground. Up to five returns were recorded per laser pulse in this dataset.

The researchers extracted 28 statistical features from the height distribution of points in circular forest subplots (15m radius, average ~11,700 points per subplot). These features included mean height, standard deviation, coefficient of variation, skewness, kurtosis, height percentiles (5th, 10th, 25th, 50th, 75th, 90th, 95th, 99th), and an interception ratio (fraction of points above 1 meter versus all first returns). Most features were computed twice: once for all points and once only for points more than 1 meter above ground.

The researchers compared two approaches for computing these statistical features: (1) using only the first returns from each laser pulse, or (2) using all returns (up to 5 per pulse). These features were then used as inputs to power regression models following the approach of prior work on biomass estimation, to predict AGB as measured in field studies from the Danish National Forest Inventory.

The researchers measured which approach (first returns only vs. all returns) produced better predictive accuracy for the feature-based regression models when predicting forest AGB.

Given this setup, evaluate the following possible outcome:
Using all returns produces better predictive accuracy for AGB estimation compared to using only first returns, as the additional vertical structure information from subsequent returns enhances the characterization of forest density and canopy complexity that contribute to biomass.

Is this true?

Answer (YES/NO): NO